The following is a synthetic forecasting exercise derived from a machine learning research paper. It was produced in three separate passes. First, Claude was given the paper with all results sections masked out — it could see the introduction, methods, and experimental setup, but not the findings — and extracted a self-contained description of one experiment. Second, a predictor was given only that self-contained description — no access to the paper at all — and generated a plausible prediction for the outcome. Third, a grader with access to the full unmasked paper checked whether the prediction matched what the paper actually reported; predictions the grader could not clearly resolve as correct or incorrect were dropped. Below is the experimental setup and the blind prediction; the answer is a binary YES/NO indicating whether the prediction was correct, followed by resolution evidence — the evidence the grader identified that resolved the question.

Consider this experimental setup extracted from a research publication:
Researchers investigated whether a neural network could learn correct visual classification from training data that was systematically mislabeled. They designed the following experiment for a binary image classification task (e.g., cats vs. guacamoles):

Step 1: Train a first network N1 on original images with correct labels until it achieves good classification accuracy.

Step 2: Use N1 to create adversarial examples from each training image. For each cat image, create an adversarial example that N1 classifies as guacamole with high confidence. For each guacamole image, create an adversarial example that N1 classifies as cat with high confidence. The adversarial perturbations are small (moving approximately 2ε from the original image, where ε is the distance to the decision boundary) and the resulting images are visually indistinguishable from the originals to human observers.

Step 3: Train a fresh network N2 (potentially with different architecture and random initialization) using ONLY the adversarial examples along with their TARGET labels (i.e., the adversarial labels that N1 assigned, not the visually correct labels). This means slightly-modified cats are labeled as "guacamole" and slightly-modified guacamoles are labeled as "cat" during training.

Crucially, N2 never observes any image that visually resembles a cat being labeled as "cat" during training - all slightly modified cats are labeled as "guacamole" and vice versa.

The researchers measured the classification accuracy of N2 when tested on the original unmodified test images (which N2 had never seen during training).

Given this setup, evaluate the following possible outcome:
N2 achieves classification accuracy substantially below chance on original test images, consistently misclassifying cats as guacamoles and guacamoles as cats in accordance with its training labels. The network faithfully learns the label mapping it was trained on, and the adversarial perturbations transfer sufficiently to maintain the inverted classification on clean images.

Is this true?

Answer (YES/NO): NO